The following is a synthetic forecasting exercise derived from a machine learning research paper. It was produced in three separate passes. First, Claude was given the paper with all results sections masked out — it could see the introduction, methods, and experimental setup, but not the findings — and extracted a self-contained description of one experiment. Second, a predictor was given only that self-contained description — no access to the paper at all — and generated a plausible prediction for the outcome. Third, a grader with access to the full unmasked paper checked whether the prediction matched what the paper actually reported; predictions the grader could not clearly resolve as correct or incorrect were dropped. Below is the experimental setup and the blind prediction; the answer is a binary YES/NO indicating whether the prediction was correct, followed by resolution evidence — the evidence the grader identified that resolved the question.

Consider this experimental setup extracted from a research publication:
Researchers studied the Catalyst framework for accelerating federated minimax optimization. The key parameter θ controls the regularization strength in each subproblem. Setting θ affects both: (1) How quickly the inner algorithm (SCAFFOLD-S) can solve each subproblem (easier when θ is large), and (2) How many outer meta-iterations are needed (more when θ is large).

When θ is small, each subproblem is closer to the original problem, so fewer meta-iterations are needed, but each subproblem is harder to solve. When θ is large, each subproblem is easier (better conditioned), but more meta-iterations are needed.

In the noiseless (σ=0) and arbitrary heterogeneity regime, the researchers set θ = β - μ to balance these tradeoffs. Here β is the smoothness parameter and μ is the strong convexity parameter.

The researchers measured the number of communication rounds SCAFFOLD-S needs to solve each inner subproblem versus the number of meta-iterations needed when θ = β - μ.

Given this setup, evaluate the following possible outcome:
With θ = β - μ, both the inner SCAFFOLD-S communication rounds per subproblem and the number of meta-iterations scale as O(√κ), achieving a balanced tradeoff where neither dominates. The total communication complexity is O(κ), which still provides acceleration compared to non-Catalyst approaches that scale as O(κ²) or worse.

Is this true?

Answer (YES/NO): NO